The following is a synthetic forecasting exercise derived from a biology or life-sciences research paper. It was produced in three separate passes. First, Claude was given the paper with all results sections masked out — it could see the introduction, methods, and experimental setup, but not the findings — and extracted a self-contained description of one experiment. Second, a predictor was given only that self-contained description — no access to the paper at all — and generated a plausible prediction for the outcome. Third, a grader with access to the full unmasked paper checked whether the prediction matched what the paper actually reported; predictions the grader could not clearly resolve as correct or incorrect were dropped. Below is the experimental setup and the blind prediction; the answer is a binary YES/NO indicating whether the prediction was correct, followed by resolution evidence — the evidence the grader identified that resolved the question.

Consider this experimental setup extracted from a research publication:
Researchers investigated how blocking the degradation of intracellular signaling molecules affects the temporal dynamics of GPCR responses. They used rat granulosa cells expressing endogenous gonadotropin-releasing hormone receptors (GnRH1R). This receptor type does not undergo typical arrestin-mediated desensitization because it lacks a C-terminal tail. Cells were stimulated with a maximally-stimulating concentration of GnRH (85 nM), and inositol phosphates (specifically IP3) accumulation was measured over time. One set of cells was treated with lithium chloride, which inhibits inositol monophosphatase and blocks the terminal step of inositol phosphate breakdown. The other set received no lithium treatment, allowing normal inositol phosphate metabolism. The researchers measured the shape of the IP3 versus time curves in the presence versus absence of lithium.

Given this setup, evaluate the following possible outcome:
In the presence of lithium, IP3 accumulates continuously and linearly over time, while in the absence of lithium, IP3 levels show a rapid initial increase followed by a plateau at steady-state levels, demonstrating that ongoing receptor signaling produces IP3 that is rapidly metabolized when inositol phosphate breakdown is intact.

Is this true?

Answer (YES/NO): YES